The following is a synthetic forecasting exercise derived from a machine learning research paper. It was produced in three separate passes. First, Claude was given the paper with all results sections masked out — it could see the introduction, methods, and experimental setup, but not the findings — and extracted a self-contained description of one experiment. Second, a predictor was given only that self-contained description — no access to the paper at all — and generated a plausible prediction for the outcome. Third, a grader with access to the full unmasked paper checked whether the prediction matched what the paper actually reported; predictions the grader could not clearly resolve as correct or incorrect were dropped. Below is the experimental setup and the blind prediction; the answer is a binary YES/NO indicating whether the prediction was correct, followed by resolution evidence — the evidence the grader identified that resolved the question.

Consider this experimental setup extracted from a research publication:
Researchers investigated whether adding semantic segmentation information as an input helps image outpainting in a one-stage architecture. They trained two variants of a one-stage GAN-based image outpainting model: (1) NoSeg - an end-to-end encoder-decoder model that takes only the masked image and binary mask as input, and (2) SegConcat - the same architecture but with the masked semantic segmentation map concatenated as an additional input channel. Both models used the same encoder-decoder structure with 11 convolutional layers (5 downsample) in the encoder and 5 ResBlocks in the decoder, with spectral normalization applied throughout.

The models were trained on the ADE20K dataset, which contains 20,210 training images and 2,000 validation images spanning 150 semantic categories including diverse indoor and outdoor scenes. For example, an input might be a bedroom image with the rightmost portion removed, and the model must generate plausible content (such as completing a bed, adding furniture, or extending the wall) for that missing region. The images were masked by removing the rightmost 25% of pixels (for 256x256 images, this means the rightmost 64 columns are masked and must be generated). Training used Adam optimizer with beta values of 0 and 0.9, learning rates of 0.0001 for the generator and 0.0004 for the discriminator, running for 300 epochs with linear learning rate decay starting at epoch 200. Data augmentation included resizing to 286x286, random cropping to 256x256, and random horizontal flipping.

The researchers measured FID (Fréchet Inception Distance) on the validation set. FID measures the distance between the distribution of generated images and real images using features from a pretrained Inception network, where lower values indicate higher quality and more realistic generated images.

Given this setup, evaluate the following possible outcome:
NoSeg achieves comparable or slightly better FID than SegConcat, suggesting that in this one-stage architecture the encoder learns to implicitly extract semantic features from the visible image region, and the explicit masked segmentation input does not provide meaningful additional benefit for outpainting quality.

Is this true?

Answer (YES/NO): NO